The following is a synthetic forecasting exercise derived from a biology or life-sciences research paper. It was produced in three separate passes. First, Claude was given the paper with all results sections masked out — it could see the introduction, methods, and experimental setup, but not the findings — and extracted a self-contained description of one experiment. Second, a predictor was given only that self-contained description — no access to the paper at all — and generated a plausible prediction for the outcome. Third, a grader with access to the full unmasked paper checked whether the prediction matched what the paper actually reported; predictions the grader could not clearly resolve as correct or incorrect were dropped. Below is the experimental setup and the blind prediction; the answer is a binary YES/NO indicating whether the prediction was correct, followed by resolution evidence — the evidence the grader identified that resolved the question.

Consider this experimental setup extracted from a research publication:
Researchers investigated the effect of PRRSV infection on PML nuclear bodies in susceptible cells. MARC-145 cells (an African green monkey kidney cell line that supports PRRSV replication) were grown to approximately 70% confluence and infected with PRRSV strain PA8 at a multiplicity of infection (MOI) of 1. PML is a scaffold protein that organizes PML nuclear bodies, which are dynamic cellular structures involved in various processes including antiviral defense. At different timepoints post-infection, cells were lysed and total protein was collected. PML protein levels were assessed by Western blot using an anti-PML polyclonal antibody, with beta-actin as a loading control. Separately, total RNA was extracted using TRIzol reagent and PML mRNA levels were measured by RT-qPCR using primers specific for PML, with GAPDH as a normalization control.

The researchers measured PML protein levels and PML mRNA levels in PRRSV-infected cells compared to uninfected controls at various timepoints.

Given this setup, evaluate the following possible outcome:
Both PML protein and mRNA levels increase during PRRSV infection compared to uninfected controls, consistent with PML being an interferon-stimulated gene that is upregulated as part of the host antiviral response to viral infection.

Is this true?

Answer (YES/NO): NO